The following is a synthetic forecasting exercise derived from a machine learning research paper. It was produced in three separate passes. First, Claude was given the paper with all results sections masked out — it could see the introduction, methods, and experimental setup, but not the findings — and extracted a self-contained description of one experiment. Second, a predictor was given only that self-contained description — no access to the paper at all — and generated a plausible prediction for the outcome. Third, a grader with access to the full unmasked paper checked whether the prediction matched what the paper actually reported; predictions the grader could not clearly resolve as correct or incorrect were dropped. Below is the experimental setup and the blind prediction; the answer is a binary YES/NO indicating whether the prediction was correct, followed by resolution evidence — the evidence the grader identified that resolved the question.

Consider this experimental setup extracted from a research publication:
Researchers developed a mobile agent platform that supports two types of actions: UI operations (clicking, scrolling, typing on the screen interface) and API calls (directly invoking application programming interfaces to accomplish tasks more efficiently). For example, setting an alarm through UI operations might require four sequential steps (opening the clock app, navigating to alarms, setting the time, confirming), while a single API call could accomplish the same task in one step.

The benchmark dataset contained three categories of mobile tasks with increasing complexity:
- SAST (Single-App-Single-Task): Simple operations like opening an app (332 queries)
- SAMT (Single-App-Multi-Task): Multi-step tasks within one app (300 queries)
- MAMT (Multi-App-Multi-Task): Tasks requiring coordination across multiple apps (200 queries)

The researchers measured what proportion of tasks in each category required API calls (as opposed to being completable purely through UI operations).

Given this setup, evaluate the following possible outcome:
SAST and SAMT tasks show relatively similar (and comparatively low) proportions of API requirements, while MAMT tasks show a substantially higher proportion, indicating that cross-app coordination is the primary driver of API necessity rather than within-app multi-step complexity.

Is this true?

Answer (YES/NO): YES